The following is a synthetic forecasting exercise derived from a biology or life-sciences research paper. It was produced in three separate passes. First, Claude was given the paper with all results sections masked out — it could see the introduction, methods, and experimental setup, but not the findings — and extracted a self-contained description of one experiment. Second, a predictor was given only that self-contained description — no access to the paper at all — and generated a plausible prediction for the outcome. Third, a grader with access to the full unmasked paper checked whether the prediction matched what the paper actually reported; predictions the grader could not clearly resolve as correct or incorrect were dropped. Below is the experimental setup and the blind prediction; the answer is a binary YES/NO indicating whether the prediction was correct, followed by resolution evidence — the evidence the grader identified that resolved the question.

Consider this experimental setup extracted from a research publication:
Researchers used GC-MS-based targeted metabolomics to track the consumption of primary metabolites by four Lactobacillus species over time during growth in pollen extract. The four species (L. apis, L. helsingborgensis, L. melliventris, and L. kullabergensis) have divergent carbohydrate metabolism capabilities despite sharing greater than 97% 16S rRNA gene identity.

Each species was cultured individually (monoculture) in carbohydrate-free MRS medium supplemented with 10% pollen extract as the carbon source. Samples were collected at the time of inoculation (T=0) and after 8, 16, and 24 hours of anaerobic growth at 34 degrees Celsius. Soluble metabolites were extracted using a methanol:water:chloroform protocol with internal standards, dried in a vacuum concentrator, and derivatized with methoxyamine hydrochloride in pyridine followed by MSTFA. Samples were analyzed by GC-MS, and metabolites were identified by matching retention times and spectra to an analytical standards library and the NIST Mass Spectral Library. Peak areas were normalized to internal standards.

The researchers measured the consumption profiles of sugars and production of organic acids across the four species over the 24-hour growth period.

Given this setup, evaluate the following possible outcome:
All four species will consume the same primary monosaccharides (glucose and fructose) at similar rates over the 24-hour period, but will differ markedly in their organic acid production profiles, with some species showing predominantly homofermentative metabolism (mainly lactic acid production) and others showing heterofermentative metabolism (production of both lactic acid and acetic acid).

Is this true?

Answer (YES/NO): NO